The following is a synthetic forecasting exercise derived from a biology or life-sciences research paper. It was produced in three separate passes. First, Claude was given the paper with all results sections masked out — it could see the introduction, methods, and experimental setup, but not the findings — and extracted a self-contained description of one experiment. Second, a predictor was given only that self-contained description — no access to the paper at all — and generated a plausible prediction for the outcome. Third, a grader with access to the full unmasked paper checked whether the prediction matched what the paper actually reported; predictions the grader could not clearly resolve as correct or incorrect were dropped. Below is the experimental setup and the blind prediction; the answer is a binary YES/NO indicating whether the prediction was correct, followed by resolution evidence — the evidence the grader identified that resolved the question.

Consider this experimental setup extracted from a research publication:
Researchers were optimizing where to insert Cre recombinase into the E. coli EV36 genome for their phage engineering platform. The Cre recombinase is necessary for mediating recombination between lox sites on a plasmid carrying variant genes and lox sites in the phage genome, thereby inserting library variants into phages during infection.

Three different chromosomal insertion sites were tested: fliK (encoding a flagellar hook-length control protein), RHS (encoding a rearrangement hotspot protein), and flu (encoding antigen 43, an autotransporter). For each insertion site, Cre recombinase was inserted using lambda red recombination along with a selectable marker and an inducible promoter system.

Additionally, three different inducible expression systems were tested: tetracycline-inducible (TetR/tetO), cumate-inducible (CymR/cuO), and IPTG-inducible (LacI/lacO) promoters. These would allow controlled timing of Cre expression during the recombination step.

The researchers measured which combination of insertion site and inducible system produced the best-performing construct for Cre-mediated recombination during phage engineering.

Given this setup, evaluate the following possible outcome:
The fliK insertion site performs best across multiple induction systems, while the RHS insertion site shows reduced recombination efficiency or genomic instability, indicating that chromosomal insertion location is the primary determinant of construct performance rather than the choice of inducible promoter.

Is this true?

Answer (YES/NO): NO